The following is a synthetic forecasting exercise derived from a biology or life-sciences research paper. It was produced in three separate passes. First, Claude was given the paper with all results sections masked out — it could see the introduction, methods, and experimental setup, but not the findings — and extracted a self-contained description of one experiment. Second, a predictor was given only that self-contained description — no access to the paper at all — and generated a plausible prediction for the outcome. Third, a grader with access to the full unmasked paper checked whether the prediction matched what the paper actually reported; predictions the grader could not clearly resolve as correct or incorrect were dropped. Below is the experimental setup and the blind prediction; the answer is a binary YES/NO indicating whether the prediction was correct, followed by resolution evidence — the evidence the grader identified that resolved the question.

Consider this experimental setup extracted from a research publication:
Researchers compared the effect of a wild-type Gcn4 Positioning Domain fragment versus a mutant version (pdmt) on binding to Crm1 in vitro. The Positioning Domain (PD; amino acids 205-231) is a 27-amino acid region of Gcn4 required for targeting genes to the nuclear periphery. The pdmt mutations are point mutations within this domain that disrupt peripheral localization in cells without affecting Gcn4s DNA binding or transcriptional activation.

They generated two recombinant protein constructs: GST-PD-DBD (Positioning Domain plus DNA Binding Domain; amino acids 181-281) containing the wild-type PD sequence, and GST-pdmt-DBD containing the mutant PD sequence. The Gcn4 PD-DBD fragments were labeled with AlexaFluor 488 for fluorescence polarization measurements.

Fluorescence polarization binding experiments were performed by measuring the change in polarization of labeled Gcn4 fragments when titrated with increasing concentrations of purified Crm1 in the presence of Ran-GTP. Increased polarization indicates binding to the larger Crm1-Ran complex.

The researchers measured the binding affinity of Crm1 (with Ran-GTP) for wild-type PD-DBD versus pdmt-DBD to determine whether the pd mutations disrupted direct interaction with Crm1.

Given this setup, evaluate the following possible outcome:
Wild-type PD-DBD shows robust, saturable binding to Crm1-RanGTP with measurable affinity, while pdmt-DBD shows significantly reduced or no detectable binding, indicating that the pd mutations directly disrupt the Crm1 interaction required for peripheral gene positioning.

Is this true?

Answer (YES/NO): YES